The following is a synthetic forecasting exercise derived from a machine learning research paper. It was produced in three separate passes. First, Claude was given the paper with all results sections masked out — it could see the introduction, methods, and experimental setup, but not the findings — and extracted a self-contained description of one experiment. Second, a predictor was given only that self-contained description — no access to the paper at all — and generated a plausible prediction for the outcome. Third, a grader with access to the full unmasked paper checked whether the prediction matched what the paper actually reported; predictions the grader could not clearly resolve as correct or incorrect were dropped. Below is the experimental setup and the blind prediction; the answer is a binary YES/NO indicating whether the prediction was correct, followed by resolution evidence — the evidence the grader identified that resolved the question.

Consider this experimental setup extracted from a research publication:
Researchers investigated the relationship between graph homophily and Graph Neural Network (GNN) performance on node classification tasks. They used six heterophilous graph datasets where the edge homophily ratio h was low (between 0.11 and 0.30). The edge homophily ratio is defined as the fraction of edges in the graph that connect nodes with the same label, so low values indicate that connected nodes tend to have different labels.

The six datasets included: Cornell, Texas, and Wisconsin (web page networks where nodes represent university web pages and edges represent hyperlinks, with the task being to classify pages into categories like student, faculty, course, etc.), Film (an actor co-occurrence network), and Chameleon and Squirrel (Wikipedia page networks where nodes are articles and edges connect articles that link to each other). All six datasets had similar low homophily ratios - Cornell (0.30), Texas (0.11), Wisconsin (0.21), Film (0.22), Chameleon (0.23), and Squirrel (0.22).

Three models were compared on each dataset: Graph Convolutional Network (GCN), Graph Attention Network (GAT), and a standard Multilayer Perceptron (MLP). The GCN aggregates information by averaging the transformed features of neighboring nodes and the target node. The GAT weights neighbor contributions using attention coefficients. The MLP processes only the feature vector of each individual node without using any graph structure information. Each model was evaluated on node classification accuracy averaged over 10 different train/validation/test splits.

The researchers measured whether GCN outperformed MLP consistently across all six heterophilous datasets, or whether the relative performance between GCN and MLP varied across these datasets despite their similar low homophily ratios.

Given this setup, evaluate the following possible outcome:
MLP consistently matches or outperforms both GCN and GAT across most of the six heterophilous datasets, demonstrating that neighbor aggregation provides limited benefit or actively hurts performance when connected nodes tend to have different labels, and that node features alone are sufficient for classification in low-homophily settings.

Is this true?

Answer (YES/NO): NO